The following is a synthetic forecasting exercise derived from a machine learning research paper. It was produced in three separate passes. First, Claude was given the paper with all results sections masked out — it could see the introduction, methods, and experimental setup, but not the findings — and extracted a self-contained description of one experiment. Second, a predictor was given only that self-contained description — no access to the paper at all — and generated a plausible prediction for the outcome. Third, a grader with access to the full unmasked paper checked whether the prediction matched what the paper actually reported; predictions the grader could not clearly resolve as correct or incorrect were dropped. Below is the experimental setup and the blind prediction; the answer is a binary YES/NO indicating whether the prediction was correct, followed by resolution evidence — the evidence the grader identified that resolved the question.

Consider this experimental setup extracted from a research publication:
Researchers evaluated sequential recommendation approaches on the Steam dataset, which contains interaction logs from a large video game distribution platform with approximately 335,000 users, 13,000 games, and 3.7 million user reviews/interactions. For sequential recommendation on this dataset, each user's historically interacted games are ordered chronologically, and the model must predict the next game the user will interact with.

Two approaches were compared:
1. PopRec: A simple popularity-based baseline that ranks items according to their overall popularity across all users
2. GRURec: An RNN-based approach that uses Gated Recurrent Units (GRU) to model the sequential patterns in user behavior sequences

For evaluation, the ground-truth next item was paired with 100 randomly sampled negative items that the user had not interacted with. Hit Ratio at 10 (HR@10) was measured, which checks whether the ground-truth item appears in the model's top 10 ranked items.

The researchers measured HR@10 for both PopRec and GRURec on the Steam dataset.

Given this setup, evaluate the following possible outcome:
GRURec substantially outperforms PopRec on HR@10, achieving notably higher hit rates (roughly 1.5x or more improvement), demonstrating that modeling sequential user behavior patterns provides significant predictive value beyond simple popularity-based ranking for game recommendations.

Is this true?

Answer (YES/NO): NO